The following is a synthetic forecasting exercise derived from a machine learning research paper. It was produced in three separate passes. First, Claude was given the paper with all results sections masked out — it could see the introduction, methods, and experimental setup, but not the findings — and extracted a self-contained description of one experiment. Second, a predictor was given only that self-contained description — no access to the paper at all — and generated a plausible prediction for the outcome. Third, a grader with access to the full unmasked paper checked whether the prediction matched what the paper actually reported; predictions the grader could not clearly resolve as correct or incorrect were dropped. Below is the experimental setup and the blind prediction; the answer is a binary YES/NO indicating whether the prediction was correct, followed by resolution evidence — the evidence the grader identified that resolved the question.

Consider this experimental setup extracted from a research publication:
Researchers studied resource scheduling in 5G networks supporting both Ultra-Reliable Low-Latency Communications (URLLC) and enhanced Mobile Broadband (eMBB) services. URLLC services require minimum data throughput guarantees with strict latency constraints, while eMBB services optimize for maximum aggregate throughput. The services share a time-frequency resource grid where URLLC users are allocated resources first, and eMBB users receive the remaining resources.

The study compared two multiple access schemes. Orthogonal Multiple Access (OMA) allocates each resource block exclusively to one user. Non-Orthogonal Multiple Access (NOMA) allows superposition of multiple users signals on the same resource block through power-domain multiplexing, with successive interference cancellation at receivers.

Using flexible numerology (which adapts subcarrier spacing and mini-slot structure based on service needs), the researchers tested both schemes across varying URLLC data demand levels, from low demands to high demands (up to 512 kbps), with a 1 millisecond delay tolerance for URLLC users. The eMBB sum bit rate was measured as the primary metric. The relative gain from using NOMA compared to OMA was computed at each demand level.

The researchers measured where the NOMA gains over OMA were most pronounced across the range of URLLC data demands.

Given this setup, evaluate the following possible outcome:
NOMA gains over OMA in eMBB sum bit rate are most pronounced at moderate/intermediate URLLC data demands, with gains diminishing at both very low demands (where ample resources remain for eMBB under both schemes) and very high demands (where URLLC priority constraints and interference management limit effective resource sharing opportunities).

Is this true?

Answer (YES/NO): NO